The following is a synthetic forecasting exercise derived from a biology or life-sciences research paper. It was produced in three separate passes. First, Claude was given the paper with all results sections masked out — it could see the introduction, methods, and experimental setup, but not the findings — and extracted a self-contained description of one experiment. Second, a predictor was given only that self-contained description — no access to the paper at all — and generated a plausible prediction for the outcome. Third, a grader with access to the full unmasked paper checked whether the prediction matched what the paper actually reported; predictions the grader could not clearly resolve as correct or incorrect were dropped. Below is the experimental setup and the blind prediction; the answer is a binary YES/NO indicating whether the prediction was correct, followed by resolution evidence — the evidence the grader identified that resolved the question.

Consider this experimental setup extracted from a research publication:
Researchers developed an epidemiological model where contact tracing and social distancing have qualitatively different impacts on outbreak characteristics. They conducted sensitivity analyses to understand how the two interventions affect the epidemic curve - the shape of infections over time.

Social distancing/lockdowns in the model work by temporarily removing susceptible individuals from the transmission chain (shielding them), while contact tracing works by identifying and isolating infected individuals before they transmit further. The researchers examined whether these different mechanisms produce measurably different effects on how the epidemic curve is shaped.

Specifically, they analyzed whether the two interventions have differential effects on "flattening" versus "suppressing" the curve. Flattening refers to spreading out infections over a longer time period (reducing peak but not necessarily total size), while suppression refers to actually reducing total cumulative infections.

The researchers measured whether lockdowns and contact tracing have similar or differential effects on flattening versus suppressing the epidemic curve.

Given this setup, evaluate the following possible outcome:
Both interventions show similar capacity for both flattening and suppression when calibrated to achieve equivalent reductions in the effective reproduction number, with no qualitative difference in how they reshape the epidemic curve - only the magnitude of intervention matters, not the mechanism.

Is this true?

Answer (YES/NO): NO